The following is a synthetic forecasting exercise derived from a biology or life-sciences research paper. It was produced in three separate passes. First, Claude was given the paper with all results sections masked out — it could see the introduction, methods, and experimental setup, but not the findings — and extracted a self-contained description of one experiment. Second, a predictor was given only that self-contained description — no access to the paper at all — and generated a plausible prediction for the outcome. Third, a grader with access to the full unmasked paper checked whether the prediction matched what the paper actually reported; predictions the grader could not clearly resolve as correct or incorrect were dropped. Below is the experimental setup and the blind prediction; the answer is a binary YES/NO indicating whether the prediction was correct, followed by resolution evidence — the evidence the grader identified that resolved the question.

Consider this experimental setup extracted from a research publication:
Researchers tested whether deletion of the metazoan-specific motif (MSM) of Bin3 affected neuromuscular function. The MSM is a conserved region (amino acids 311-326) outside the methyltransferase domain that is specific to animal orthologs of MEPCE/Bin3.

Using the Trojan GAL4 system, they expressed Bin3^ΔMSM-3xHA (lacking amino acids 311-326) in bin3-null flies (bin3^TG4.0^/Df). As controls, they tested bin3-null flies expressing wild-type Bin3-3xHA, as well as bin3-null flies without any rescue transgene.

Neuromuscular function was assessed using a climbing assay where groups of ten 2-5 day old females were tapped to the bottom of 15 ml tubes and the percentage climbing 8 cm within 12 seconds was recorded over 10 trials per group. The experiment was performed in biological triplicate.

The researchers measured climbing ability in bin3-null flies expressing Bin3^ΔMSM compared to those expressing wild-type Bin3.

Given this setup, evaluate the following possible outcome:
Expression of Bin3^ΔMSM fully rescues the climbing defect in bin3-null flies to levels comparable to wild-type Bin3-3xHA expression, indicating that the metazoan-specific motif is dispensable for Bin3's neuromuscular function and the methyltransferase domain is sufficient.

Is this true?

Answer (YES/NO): NO